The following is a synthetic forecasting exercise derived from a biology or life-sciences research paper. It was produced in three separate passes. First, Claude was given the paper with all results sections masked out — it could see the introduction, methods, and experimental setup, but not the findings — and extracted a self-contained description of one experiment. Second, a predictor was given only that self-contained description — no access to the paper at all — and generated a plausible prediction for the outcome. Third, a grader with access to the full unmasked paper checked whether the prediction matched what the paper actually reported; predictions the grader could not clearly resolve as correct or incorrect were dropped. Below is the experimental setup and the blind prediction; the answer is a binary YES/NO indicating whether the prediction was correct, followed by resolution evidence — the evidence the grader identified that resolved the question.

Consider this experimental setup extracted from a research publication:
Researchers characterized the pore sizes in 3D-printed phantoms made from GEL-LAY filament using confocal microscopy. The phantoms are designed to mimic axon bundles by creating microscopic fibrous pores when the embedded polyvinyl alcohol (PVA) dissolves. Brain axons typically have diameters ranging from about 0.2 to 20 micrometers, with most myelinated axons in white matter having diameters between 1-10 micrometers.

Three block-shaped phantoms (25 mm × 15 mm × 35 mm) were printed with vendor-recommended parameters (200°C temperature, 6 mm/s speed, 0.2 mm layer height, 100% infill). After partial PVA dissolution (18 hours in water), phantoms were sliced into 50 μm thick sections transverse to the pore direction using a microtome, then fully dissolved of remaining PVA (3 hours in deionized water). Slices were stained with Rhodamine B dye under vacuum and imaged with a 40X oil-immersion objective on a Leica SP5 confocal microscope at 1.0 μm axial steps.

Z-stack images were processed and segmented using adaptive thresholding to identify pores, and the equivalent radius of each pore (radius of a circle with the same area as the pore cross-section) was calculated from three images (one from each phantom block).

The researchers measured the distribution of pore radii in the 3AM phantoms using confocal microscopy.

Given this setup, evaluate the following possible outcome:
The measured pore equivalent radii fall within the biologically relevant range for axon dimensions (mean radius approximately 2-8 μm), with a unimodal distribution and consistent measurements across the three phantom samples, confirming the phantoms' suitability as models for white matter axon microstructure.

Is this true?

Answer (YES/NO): NO